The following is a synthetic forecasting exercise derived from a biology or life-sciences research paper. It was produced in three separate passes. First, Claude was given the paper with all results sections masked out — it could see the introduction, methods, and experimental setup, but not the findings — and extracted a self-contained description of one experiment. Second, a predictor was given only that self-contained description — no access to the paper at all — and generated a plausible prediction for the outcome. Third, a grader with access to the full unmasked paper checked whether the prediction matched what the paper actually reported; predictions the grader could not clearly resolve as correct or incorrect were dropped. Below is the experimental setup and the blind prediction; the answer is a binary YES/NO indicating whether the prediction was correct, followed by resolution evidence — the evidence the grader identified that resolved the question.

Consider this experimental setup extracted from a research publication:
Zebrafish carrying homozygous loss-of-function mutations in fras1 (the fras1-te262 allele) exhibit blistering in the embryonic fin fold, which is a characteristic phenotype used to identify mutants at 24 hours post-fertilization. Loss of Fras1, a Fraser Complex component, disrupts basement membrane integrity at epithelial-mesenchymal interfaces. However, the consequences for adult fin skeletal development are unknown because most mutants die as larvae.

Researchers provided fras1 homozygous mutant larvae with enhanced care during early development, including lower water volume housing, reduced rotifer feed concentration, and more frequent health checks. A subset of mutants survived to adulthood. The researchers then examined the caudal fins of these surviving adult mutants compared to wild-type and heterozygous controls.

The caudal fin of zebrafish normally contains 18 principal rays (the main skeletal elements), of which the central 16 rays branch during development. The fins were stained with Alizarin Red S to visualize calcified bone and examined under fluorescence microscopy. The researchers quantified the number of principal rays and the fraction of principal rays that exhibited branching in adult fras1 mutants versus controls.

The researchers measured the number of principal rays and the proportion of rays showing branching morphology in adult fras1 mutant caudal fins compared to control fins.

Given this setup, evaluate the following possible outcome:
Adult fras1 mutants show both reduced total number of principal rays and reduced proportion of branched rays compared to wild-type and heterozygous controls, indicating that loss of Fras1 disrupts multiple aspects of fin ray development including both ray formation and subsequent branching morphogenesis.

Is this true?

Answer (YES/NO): YES